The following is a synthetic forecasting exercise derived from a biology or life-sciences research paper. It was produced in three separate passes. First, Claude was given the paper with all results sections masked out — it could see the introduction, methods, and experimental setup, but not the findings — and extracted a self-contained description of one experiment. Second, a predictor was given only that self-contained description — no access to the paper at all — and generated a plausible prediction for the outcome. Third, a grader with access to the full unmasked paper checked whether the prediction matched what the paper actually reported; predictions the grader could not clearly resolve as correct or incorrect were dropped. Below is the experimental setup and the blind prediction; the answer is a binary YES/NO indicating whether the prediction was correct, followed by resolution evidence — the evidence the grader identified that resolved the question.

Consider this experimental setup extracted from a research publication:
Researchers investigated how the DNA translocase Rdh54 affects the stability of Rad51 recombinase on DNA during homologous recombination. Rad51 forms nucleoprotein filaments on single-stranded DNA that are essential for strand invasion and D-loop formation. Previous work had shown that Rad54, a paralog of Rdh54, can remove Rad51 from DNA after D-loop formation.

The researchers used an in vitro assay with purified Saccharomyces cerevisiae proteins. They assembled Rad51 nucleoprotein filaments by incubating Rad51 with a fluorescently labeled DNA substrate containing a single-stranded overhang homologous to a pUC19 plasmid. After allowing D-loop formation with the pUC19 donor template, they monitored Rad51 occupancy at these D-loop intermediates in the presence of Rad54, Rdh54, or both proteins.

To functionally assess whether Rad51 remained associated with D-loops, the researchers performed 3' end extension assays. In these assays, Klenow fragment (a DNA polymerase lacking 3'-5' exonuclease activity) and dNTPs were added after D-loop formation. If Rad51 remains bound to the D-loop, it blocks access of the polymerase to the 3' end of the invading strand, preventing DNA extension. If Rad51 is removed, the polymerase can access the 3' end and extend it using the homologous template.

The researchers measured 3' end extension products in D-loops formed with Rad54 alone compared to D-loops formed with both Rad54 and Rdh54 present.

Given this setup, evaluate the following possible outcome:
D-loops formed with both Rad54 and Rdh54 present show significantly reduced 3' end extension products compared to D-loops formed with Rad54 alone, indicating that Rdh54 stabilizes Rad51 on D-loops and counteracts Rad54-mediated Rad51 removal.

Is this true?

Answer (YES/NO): YES